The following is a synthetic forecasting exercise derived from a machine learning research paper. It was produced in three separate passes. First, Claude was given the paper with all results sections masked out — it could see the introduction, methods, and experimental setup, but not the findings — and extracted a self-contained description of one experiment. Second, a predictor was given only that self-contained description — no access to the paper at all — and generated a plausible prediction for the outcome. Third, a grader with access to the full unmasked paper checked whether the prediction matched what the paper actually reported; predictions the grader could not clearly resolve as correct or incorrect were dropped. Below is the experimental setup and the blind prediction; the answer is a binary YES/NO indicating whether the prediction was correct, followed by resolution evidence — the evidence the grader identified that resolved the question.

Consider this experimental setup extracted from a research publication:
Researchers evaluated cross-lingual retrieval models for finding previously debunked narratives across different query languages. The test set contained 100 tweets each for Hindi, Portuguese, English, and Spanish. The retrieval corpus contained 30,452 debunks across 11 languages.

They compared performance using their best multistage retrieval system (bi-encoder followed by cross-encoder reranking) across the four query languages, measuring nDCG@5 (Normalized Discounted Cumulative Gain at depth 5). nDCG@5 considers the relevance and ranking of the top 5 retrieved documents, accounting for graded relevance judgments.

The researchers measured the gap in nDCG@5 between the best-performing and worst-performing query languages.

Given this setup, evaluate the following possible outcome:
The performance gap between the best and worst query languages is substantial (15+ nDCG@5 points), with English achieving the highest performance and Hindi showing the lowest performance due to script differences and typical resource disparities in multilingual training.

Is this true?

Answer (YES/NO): NO